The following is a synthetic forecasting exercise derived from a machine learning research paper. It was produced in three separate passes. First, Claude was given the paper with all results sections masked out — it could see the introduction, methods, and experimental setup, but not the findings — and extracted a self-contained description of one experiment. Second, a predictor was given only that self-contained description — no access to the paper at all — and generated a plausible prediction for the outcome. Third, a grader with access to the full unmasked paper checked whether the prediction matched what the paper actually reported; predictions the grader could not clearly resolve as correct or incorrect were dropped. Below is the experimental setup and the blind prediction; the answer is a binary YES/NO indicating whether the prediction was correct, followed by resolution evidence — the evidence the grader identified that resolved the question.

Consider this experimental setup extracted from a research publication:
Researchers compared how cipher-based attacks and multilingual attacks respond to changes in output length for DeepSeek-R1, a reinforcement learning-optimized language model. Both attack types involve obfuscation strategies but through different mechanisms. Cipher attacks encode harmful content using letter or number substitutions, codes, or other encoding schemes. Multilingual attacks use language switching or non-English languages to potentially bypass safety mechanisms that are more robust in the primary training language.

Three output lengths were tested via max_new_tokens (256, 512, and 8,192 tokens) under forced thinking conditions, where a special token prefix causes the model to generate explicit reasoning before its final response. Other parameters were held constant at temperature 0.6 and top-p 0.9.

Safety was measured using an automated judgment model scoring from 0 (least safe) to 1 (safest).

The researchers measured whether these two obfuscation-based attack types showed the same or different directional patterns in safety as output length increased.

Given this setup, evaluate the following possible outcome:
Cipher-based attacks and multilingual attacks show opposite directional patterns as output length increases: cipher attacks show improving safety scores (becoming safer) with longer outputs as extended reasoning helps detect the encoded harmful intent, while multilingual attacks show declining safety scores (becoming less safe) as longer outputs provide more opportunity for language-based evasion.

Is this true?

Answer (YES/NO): NO